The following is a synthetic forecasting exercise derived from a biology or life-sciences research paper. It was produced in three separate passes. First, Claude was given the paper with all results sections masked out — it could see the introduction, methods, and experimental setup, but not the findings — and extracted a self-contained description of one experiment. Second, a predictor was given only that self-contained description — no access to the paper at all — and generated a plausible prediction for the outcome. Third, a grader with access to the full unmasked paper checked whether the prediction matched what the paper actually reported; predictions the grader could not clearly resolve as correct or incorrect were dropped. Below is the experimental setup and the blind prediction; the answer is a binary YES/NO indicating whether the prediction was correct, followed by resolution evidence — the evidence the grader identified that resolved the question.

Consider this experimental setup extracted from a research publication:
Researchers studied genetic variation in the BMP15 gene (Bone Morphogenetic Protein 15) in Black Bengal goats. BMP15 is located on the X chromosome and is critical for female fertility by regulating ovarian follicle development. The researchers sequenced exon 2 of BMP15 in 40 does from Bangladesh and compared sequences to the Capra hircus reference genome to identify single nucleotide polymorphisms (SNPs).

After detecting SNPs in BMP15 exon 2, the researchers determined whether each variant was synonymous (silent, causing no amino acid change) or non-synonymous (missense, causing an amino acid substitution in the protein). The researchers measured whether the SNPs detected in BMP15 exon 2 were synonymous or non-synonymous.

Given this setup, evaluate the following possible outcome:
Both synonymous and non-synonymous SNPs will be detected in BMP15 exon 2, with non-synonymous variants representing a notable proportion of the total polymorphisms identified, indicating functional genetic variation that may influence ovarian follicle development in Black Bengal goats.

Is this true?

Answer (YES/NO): YES